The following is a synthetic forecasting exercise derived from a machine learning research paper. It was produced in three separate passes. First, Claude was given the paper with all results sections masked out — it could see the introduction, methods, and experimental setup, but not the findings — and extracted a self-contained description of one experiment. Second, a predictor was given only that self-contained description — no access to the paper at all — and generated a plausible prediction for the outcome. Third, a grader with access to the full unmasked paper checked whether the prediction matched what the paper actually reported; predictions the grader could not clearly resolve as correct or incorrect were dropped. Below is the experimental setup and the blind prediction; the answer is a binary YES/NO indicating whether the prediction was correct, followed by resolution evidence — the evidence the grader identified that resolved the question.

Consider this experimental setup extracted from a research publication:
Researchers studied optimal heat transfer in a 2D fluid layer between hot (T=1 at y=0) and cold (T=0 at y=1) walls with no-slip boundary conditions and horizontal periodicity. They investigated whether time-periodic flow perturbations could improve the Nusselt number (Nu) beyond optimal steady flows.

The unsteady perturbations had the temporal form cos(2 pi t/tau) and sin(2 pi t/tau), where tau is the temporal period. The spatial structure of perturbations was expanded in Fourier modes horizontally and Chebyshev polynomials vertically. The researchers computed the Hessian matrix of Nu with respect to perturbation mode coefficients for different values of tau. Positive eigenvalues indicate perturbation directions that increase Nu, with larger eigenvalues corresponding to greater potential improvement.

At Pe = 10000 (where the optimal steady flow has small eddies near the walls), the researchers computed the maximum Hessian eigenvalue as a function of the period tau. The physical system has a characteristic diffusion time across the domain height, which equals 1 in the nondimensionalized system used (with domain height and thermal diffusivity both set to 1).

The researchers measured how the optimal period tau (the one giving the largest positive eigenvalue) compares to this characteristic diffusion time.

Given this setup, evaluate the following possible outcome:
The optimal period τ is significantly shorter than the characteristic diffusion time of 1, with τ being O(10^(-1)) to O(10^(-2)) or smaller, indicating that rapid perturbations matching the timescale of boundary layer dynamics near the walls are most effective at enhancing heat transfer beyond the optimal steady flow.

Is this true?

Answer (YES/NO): NO